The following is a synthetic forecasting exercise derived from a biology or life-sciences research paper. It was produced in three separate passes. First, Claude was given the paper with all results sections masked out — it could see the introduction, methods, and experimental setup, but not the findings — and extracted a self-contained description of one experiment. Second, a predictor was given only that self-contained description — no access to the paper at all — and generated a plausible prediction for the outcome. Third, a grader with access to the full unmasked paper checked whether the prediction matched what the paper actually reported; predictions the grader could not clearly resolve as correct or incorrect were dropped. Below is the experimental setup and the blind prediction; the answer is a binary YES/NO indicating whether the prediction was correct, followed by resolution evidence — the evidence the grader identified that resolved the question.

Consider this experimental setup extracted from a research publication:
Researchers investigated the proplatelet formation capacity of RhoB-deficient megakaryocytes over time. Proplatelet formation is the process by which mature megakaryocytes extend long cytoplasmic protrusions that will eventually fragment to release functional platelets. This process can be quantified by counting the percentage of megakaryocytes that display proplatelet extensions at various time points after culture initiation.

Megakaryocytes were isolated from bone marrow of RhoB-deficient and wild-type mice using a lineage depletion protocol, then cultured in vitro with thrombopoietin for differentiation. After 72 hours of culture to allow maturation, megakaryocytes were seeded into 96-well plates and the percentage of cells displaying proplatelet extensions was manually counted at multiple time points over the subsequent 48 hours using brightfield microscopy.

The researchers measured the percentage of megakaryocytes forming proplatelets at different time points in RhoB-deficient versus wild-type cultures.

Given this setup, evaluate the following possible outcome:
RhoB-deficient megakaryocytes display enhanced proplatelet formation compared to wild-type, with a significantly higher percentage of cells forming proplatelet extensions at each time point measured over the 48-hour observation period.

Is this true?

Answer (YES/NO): NO